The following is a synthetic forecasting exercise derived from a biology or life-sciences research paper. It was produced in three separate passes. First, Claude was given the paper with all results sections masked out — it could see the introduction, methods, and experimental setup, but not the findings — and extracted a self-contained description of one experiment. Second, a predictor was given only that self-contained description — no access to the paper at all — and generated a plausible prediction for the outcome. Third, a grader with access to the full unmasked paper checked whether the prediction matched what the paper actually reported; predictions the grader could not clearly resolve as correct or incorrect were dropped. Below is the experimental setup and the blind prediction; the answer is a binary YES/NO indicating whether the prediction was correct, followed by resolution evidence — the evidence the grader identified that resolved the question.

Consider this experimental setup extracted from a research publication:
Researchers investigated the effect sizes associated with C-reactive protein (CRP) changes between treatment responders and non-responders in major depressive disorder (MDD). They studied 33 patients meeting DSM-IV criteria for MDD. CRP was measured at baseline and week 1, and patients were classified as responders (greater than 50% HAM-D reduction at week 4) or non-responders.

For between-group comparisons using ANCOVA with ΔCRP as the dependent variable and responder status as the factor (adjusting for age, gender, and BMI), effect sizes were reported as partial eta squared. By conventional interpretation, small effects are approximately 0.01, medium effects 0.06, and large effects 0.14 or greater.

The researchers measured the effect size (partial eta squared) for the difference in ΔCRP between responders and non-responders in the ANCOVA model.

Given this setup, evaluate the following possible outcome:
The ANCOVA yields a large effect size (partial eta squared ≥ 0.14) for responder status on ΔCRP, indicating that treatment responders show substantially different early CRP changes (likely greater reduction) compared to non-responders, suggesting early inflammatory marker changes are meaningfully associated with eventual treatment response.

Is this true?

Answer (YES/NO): YES